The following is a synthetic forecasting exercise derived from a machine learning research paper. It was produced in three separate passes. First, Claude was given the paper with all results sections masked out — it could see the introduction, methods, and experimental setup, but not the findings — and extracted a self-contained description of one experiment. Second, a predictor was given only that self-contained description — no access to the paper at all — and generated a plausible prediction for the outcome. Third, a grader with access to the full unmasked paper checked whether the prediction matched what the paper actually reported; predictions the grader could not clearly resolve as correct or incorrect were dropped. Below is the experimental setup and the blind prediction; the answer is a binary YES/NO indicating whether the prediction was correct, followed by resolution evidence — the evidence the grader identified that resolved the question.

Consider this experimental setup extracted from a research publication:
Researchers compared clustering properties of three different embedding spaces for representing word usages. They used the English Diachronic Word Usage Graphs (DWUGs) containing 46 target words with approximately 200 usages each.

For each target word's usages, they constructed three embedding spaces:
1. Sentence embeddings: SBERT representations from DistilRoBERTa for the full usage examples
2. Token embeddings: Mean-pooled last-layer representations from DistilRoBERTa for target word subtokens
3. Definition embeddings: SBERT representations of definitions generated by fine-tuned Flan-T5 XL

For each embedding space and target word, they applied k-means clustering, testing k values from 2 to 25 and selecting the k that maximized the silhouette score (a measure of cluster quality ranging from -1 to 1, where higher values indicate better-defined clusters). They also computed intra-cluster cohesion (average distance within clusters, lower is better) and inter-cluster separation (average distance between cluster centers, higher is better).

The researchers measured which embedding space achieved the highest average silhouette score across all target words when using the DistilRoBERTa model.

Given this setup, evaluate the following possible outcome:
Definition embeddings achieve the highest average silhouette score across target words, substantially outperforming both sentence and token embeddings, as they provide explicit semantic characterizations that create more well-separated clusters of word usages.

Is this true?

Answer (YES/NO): NO